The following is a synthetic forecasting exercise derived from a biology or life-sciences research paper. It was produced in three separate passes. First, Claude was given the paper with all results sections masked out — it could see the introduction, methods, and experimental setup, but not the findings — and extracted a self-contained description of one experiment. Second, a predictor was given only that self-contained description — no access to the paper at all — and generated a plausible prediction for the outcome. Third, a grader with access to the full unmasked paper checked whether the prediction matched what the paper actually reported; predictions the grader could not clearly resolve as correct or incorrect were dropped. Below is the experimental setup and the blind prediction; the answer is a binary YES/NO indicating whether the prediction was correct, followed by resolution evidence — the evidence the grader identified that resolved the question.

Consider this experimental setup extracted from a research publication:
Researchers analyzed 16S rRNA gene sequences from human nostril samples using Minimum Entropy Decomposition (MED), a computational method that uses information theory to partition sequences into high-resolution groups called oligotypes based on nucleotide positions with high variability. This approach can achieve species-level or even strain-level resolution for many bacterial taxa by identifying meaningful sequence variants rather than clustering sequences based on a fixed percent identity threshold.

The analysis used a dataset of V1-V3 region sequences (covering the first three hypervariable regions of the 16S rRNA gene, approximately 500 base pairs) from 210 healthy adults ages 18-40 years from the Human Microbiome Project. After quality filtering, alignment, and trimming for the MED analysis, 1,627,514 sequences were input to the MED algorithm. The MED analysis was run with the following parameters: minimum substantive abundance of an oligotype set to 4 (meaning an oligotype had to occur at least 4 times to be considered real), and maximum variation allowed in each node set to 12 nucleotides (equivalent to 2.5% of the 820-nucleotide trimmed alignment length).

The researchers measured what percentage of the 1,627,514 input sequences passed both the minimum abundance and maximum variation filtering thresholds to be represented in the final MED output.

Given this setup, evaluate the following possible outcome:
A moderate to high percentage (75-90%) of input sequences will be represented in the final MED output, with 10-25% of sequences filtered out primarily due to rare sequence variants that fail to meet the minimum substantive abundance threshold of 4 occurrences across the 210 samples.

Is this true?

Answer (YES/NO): YES